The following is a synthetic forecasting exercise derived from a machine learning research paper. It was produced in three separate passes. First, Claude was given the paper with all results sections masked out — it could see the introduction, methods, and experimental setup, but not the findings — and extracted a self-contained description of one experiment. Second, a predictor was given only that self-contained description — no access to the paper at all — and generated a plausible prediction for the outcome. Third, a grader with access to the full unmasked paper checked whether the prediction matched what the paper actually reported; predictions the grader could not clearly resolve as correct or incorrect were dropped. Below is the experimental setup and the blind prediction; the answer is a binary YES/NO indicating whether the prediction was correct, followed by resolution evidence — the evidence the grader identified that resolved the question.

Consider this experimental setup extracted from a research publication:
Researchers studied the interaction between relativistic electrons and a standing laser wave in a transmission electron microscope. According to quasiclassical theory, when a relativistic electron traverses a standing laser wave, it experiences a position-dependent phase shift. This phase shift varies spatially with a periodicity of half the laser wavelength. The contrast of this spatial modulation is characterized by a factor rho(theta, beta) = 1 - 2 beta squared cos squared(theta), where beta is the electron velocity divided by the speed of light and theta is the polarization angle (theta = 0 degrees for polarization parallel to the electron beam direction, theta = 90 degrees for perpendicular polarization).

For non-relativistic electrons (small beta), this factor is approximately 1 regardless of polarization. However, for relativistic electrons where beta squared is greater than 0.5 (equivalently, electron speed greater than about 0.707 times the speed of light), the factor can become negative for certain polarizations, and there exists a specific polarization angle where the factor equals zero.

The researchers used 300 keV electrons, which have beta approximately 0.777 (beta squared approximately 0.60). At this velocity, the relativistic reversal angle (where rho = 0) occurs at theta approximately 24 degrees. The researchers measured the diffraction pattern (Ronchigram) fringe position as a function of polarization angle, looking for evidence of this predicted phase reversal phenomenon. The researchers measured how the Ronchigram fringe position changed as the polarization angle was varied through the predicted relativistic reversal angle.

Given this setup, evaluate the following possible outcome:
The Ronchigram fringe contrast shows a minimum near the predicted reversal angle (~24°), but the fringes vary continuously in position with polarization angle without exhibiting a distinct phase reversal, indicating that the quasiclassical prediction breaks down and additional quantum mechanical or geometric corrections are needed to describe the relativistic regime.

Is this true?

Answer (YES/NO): NO